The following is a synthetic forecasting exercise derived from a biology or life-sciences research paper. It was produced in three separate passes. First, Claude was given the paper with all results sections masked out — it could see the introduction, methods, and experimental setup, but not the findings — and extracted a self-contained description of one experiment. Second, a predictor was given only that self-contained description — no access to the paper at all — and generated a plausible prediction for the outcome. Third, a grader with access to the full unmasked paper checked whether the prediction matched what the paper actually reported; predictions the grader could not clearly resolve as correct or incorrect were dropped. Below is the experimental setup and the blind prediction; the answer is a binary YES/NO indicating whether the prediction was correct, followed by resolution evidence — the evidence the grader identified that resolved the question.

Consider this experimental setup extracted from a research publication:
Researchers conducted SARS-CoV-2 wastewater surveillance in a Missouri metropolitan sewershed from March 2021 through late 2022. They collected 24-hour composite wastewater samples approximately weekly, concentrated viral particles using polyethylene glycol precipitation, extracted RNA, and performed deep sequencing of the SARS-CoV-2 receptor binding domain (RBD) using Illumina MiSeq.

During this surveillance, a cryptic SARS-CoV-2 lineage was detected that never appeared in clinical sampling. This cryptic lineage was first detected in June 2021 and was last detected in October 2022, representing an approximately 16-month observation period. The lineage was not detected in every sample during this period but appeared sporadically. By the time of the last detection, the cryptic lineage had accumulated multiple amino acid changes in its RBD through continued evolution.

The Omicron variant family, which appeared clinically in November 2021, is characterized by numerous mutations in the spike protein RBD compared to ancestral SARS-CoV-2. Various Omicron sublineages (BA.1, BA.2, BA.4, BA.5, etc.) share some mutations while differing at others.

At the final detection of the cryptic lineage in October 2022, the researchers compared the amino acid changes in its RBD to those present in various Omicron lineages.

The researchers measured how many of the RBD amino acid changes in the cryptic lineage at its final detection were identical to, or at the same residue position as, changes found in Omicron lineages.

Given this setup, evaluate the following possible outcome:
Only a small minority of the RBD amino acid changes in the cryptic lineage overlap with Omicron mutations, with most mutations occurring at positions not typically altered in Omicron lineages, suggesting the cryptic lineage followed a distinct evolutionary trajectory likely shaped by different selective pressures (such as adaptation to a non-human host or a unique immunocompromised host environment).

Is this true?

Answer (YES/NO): NO